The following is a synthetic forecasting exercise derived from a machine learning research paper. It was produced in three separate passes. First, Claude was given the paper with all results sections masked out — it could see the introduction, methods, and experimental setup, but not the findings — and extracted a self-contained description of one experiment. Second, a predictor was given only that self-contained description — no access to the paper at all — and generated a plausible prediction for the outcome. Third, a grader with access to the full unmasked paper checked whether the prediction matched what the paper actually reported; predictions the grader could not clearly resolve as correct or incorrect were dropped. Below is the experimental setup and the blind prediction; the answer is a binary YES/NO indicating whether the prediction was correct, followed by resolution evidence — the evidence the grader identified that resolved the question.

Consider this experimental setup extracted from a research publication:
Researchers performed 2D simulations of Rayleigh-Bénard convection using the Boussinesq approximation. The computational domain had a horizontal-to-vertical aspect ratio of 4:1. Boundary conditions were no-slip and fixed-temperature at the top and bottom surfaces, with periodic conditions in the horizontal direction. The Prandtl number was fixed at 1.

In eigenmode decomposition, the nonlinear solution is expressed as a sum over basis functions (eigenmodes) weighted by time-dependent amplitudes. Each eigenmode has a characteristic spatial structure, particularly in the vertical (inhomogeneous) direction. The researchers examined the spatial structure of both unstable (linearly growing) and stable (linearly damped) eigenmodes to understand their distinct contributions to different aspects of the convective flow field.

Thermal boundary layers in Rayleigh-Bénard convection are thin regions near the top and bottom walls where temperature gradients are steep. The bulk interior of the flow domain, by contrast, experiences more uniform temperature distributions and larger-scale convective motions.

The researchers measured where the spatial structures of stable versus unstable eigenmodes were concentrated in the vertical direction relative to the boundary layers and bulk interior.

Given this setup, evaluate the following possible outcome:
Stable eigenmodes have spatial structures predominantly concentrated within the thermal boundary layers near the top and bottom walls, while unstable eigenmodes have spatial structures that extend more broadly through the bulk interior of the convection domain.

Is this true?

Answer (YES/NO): YES